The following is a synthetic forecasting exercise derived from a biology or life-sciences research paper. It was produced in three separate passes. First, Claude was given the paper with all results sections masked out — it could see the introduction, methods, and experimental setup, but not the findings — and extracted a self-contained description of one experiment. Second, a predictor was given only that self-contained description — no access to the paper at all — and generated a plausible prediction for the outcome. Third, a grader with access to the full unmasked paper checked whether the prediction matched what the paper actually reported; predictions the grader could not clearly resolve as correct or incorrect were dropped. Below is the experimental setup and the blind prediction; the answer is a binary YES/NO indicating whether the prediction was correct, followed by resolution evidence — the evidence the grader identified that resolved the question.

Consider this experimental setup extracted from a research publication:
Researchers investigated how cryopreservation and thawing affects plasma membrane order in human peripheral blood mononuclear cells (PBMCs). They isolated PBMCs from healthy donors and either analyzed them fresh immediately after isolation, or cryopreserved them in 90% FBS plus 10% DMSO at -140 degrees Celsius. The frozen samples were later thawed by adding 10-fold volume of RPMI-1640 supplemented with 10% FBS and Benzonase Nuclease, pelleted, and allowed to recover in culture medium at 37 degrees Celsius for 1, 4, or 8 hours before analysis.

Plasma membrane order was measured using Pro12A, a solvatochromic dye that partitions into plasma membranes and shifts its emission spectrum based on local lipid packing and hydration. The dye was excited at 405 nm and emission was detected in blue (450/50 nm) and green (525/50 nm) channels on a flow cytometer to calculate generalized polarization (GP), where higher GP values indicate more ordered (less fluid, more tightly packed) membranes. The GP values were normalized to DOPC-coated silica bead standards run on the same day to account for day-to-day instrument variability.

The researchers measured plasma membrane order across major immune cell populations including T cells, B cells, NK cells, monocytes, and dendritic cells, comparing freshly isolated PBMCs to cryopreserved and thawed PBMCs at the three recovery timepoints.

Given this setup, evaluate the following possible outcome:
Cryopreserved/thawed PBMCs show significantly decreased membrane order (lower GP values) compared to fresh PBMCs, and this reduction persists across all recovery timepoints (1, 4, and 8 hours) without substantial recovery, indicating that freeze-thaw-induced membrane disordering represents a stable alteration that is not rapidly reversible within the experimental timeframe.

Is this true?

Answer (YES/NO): YES